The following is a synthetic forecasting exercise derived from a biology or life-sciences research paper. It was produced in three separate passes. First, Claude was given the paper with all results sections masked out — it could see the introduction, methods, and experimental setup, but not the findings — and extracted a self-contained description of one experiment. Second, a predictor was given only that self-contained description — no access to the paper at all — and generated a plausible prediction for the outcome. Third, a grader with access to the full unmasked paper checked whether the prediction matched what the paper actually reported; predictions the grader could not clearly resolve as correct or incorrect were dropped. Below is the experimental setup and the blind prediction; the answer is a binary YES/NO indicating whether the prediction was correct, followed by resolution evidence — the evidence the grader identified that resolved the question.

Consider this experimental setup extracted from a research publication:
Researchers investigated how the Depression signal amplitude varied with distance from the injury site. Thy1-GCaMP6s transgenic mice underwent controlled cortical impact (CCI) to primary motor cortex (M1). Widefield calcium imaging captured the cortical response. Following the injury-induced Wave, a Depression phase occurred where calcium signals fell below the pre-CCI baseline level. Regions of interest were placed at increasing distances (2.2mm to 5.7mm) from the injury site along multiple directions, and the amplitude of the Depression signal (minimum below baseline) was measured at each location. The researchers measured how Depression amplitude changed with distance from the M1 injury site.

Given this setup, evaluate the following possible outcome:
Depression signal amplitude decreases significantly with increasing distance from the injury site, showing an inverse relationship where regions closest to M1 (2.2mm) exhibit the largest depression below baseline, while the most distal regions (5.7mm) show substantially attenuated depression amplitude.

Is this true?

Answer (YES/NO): YES